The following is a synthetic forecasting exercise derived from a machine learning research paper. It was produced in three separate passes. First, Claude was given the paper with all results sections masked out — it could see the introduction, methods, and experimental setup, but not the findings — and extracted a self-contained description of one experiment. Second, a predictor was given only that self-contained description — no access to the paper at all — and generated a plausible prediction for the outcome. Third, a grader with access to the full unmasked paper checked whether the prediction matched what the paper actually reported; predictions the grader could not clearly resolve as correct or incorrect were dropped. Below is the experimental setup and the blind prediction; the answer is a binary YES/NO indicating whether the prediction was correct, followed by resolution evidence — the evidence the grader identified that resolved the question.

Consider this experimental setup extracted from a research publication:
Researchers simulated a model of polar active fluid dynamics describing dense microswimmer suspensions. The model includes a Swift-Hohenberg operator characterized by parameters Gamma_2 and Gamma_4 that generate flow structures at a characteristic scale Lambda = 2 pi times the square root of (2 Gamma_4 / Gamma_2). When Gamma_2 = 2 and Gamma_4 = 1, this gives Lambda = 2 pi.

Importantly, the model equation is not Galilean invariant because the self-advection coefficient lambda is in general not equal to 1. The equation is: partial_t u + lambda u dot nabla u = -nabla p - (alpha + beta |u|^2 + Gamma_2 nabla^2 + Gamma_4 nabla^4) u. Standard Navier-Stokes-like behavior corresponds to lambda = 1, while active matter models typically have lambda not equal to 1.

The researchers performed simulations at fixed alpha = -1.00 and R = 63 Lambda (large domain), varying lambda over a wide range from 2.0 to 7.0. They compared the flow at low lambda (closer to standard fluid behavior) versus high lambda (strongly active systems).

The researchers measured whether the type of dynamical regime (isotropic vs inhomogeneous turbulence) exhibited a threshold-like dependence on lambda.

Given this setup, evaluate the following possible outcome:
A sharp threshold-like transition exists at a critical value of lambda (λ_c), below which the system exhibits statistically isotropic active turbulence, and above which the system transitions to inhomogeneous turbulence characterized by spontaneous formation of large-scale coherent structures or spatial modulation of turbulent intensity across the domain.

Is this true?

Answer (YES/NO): YES